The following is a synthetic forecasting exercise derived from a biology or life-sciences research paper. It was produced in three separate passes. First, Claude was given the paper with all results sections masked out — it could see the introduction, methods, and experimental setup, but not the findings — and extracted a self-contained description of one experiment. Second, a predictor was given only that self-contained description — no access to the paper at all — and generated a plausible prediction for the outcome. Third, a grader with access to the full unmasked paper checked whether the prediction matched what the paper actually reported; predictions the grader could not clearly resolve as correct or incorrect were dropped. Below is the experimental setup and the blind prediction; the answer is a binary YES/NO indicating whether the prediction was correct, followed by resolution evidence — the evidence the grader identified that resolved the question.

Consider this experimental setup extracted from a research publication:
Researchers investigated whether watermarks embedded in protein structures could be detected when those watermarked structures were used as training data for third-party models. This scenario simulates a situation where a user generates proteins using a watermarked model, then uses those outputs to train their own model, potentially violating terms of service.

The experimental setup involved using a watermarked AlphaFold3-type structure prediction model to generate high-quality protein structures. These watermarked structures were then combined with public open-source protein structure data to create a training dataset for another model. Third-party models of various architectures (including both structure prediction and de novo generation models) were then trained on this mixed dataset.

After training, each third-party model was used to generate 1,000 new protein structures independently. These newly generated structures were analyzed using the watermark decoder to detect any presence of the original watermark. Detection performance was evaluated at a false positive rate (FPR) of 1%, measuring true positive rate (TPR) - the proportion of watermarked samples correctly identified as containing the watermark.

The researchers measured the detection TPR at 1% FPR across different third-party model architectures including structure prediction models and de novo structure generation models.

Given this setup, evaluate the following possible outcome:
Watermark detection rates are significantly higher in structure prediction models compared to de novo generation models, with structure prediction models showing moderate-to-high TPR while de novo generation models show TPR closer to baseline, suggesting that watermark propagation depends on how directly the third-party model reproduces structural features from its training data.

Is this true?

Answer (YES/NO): NO